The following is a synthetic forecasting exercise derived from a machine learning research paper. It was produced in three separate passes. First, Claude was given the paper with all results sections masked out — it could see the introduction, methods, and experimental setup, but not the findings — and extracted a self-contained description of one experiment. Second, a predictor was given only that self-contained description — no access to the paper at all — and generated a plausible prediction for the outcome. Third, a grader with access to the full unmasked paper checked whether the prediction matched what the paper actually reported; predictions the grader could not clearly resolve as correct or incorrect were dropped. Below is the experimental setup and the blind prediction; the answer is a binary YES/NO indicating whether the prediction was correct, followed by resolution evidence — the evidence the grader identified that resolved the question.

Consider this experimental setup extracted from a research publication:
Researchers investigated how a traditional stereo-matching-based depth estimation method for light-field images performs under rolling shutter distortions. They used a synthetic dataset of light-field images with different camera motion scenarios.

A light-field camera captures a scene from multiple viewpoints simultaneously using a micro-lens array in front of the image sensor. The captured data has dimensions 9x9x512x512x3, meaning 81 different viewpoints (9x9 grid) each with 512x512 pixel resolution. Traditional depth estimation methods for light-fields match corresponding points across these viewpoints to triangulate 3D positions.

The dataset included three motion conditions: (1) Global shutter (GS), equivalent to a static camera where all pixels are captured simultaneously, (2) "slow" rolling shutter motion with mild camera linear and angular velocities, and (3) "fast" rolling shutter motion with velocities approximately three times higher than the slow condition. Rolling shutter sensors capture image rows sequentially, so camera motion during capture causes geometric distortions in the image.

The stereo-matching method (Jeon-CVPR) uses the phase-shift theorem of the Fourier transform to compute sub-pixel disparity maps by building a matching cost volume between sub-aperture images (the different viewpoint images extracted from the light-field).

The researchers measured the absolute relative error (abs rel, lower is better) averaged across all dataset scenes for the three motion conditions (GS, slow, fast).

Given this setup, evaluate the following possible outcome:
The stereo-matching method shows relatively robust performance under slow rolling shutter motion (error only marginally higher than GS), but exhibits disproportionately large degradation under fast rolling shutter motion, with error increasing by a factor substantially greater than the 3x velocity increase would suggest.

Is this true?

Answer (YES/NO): NO